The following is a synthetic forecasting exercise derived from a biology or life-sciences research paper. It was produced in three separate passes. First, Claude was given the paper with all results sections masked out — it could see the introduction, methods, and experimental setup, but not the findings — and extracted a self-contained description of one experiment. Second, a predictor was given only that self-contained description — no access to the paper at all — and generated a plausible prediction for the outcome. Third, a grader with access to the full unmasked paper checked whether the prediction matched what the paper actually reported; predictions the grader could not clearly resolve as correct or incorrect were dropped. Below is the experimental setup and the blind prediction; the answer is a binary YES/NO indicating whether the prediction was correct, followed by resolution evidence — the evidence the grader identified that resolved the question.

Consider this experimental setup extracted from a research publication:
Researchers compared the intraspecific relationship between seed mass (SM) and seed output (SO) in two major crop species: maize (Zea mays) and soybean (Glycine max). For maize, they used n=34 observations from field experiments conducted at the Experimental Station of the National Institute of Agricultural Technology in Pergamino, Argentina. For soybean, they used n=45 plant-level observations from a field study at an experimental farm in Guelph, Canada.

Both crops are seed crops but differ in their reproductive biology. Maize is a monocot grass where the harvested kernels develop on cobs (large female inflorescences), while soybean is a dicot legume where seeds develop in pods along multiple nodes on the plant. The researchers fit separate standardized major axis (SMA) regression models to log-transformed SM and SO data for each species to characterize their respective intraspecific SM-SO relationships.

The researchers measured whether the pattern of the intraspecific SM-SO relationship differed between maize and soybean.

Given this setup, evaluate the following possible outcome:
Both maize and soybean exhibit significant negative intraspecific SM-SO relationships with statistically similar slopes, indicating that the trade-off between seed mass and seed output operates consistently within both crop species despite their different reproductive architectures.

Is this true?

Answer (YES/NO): NO